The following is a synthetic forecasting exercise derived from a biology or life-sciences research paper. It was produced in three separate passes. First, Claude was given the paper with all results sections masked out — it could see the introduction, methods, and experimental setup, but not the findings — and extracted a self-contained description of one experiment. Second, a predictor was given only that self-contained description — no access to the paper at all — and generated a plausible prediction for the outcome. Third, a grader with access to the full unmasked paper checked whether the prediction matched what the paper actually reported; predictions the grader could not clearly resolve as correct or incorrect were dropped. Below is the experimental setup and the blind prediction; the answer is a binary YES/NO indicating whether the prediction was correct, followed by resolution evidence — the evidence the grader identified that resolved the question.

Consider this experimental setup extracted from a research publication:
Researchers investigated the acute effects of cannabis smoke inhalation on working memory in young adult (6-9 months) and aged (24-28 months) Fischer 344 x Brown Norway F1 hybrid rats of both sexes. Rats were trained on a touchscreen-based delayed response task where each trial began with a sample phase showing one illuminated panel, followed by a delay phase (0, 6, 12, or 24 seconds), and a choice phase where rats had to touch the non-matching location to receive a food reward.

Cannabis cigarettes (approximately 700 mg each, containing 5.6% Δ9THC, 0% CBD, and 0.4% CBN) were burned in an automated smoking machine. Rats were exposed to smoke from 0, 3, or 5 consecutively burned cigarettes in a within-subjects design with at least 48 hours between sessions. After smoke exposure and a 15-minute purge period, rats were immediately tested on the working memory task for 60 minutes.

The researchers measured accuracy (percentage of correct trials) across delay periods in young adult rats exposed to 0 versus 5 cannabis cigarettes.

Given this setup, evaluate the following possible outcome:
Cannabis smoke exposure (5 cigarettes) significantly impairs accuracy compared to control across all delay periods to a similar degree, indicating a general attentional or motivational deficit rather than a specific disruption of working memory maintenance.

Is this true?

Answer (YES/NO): NO